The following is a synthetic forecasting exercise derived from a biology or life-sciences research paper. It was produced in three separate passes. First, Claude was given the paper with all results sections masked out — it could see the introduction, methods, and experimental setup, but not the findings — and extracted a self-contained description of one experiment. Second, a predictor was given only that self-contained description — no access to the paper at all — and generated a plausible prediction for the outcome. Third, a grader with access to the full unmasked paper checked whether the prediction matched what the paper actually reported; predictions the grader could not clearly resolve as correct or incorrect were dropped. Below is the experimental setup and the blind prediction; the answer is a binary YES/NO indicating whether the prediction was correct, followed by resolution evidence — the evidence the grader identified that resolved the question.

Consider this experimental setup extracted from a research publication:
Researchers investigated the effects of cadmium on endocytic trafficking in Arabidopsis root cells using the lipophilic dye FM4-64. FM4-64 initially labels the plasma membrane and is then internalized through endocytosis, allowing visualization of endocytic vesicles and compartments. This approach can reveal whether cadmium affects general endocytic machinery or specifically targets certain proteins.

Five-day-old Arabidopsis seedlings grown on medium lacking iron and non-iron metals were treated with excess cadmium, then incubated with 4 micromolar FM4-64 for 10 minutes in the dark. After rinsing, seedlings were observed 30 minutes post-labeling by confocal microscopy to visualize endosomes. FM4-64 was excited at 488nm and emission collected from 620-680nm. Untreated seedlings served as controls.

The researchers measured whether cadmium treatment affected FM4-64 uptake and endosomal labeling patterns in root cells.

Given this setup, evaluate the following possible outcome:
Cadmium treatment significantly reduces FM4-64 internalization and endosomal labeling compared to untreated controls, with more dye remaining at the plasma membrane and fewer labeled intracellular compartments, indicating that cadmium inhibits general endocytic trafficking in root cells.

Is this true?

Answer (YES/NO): NO